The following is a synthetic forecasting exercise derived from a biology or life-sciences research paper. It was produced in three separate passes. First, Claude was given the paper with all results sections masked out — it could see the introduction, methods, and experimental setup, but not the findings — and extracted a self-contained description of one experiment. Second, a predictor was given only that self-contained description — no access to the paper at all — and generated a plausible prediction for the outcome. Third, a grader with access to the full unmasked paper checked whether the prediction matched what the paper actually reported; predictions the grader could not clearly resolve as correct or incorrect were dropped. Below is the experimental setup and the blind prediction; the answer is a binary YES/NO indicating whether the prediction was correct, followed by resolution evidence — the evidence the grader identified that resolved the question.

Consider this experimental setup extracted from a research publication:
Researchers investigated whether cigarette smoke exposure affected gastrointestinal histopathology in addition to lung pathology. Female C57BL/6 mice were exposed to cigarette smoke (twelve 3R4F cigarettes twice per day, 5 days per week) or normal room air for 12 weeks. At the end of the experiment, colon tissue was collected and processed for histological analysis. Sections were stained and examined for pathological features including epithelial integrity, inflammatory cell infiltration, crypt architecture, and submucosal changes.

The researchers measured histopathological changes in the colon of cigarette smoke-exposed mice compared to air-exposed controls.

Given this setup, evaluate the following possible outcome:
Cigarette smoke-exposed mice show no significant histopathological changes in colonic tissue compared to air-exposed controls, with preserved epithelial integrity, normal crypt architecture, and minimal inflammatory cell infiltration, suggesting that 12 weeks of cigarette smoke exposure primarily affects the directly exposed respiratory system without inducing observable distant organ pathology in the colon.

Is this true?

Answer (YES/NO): NO